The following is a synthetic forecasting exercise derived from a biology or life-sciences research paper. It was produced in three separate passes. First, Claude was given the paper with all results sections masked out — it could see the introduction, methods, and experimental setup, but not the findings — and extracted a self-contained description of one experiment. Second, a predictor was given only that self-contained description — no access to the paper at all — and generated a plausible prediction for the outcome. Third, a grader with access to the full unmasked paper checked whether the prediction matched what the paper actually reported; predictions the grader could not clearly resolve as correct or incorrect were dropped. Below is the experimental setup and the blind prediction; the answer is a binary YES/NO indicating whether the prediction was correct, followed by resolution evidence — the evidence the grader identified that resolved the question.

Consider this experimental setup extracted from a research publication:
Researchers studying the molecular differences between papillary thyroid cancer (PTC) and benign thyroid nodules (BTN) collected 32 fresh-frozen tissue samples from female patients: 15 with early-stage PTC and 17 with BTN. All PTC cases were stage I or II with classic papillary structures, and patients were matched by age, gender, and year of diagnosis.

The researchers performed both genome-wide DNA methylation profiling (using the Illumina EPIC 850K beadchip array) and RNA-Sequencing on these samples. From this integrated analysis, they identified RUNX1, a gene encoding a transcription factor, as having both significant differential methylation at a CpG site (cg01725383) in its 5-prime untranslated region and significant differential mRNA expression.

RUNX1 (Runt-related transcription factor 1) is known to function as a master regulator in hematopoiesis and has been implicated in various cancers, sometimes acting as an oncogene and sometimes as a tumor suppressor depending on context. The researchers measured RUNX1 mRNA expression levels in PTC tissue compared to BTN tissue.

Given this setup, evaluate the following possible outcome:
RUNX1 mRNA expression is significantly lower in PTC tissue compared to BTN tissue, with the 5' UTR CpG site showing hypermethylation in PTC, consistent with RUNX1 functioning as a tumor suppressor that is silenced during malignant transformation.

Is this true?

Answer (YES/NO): NO